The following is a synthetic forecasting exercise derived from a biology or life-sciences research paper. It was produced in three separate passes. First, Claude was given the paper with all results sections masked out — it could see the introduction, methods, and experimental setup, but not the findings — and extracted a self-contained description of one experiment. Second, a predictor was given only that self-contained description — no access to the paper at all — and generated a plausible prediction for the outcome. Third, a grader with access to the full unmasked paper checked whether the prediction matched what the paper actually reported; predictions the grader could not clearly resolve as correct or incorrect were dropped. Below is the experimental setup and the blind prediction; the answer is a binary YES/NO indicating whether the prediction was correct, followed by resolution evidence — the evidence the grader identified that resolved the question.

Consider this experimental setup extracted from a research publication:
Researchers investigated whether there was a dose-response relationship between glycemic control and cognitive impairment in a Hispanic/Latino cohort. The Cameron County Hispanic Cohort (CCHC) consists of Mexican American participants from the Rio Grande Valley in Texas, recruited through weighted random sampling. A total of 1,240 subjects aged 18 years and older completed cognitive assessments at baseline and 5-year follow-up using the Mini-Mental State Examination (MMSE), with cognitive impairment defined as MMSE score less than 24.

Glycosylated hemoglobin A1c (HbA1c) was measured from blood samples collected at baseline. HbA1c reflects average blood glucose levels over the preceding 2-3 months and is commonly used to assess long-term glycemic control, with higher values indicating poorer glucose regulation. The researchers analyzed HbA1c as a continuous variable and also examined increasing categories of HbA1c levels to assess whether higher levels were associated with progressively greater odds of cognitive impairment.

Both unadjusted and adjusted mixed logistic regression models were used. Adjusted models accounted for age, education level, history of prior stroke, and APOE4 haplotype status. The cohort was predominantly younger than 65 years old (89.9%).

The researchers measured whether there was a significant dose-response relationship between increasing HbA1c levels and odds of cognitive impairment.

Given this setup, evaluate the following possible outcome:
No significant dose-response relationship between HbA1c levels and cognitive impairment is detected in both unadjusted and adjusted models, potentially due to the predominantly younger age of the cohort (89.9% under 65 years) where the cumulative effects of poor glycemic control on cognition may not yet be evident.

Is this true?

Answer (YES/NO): NO